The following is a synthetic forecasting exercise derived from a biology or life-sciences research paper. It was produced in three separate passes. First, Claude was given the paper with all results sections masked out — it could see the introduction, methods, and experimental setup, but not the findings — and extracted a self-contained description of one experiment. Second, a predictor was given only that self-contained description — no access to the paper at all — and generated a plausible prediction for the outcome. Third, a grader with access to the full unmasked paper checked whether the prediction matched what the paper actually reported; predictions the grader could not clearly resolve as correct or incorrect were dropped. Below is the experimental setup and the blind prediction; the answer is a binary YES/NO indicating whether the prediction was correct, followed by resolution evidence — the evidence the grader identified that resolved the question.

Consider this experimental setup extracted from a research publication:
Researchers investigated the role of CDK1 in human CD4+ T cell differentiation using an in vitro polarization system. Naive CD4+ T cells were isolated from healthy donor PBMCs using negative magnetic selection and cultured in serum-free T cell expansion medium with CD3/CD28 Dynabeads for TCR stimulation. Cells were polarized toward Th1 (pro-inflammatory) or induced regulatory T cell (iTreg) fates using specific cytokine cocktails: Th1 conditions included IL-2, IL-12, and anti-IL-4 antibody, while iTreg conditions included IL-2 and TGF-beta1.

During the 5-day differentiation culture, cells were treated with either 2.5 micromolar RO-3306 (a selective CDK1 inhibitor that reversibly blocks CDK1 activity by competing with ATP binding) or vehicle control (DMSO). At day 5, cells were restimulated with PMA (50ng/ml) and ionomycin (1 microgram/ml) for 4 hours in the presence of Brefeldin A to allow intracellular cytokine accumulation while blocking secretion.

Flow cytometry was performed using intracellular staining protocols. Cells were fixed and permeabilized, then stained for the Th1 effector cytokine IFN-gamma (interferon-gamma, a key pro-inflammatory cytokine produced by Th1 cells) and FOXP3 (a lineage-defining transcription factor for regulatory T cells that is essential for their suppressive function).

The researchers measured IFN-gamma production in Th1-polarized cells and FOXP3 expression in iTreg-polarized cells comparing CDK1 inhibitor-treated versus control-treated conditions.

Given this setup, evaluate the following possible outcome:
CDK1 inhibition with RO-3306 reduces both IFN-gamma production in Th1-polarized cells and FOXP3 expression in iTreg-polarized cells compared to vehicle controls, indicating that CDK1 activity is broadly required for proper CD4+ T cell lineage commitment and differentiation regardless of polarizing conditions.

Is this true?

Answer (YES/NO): NO